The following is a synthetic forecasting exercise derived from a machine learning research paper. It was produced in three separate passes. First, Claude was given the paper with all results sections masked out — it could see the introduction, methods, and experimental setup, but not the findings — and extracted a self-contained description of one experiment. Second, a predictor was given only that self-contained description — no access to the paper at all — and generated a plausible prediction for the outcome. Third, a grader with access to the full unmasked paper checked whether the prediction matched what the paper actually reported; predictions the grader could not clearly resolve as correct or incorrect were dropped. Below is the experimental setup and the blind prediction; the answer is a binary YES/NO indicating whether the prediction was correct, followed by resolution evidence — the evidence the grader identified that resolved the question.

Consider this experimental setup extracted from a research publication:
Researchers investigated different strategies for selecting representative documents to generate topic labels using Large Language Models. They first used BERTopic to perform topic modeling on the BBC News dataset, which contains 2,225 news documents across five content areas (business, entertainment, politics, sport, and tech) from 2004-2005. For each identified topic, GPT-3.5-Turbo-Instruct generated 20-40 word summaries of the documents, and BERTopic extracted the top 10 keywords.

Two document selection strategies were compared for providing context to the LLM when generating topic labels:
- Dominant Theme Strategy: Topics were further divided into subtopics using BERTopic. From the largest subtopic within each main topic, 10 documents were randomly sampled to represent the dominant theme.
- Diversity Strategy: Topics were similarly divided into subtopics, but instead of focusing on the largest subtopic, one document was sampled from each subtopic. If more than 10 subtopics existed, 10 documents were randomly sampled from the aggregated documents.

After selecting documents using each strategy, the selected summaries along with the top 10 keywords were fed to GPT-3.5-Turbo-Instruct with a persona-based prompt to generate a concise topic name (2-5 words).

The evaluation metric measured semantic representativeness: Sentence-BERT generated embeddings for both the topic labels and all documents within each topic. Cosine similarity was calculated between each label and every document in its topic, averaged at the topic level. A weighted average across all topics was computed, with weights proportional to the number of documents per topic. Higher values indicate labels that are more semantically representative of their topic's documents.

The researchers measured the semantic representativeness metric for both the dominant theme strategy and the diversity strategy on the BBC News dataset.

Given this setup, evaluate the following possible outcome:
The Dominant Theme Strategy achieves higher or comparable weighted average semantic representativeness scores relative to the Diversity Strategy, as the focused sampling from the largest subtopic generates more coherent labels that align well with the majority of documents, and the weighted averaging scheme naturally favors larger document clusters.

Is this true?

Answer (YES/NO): YES